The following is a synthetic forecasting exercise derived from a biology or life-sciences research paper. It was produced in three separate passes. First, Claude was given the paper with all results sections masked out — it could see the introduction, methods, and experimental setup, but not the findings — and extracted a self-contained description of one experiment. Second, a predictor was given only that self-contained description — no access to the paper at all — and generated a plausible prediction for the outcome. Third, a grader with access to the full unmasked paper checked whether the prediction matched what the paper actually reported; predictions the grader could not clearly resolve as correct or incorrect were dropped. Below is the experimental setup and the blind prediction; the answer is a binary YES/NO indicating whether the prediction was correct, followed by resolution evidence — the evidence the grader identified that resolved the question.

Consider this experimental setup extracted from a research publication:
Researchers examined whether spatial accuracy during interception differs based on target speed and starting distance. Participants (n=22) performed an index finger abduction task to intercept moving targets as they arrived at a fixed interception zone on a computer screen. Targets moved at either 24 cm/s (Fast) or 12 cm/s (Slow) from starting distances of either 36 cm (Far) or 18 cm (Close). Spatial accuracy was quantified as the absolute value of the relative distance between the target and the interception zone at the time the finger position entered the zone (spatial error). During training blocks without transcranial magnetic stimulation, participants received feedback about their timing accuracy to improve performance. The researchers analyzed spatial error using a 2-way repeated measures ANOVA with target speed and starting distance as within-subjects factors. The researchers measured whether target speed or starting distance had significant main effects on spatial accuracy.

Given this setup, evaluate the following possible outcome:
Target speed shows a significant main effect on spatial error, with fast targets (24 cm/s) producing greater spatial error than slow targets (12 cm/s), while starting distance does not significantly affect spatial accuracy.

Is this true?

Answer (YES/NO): YES